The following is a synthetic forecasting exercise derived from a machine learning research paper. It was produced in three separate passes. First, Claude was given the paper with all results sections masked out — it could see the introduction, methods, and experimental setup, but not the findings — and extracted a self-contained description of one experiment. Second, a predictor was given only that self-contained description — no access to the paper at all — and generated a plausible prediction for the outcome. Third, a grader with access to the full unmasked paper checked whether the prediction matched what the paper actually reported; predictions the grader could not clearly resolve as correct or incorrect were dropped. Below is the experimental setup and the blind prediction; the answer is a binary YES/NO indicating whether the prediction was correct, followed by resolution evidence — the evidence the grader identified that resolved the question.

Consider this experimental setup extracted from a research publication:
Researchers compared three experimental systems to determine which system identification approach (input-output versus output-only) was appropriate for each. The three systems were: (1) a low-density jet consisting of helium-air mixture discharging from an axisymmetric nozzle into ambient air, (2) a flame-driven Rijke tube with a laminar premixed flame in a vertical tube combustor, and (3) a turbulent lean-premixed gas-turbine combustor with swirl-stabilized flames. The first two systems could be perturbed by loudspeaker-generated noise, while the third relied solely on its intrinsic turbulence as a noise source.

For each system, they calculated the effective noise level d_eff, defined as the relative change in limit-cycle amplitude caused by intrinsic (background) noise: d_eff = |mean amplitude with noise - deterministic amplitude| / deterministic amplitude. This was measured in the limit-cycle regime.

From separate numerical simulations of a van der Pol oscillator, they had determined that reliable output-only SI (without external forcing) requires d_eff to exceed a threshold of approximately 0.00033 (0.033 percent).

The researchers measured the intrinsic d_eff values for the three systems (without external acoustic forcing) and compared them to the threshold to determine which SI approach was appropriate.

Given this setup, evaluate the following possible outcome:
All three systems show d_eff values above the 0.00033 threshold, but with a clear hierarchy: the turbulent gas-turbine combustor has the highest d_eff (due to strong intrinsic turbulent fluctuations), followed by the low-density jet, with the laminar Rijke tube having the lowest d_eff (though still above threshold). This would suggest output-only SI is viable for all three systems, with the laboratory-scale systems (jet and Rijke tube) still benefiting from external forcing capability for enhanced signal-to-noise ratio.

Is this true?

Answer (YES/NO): NO